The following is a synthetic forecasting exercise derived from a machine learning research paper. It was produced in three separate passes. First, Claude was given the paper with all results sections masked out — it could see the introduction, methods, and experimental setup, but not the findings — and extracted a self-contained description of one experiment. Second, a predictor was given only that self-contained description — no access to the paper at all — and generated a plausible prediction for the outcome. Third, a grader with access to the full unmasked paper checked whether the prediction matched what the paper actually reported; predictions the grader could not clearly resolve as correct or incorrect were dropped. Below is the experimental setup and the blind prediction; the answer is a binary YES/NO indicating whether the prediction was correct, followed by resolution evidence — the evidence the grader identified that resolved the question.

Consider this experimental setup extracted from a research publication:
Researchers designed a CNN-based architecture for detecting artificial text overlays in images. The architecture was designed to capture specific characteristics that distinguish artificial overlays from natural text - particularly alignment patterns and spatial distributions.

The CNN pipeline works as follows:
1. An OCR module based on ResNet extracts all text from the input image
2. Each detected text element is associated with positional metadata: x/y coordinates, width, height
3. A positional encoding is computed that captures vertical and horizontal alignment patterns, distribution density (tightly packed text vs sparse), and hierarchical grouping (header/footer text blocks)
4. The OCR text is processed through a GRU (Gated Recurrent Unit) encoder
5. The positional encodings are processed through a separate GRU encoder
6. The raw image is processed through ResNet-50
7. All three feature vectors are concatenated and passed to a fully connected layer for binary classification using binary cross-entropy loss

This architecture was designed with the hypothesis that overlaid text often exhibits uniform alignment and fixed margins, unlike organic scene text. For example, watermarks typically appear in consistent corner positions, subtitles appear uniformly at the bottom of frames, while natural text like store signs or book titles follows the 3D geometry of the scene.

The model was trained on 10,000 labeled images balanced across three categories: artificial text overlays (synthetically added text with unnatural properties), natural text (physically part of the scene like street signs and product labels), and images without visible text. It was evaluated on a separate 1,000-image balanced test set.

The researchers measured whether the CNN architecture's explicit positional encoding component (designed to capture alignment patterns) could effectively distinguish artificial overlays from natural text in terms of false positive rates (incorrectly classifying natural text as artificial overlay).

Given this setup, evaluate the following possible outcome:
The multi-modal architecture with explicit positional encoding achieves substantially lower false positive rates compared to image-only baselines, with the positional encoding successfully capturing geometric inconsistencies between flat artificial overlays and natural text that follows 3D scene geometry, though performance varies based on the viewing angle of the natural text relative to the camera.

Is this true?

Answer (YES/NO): NO